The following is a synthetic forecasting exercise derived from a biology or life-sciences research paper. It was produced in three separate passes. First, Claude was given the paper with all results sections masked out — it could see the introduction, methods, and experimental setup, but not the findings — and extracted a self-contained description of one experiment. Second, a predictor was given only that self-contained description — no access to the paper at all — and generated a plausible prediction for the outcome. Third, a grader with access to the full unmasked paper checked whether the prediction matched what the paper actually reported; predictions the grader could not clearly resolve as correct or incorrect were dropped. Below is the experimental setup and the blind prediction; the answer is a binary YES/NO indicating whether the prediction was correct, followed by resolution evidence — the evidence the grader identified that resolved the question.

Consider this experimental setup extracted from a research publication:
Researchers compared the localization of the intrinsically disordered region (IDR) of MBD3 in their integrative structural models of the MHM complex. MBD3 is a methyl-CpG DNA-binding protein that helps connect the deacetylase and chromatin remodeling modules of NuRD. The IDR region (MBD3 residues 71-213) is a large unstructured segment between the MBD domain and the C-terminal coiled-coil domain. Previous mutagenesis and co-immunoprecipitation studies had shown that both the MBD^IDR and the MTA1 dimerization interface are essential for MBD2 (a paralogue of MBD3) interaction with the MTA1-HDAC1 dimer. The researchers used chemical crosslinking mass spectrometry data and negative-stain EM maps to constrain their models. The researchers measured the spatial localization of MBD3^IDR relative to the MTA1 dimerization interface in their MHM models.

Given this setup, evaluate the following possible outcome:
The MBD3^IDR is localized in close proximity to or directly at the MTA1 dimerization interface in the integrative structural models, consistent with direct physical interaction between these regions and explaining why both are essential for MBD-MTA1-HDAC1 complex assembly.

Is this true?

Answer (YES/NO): YES